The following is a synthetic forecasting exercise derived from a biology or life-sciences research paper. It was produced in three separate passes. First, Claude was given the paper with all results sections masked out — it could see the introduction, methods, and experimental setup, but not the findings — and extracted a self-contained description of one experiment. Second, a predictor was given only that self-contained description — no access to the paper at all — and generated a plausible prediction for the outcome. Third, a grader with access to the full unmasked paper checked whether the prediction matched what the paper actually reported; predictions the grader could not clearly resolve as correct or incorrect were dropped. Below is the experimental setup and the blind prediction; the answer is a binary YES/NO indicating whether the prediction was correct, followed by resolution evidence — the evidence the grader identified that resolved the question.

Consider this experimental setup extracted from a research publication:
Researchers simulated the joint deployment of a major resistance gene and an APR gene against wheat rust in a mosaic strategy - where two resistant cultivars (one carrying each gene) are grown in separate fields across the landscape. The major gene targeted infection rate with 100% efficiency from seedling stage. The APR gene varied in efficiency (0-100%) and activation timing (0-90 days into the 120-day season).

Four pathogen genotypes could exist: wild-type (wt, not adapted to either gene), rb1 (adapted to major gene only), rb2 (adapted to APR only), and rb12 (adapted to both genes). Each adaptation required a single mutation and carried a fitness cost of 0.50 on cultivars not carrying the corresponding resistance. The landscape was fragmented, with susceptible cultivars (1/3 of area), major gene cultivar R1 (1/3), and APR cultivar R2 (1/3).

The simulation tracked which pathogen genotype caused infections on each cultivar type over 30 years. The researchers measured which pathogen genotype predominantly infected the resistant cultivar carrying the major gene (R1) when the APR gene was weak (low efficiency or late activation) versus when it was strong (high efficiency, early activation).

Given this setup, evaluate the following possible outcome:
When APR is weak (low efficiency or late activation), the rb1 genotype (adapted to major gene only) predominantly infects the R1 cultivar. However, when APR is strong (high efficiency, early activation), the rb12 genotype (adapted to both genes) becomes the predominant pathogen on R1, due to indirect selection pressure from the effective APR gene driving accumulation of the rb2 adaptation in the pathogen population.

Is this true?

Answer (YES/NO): NO